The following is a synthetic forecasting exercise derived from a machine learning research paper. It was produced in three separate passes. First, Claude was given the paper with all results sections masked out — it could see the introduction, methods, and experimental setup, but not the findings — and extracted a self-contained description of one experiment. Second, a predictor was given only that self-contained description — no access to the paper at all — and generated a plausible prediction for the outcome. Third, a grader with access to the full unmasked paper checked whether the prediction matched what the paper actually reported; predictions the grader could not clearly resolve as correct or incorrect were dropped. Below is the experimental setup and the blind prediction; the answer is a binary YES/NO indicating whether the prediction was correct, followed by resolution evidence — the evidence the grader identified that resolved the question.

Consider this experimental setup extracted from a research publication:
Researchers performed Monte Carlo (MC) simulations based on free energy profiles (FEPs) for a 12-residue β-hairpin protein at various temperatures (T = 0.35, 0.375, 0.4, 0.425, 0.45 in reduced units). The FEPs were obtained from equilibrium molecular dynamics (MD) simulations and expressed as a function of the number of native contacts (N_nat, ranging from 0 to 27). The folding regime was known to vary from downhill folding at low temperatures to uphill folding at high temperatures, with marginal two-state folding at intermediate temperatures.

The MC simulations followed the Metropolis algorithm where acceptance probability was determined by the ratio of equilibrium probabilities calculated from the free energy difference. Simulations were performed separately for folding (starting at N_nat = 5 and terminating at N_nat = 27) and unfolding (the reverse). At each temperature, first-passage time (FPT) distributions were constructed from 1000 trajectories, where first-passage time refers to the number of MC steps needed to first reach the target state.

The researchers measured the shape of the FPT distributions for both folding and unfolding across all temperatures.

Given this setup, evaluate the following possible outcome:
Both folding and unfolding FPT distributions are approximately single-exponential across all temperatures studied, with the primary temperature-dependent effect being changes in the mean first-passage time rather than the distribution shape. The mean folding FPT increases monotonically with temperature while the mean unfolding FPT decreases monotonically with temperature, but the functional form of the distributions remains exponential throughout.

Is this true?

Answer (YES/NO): YES